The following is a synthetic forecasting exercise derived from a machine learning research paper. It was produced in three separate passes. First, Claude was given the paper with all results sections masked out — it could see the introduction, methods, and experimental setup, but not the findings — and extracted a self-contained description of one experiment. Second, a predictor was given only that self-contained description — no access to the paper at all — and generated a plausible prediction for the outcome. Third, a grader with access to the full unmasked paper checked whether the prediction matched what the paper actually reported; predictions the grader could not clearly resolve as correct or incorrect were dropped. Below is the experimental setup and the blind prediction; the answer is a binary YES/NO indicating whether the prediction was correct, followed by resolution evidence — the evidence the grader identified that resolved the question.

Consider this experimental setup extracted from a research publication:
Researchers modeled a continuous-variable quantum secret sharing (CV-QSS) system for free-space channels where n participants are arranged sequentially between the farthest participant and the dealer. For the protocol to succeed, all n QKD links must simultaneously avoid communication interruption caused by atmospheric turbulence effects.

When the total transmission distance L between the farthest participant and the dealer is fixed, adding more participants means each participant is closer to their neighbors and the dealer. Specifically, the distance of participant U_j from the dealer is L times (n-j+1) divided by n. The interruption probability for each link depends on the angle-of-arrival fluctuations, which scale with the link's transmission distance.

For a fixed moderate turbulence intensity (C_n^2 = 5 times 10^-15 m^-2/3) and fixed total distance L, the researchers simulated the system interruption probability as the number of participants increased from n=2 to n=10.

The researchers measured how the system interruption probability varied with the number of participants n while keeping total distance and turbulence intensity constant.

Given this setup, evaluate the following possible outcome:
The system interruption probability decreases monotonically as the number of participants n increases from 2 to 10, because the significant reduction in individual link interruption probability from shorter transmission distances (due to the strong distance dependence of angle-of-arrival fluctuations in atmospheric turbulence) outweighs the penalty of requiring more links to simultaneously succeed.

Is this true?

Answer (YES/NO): NO